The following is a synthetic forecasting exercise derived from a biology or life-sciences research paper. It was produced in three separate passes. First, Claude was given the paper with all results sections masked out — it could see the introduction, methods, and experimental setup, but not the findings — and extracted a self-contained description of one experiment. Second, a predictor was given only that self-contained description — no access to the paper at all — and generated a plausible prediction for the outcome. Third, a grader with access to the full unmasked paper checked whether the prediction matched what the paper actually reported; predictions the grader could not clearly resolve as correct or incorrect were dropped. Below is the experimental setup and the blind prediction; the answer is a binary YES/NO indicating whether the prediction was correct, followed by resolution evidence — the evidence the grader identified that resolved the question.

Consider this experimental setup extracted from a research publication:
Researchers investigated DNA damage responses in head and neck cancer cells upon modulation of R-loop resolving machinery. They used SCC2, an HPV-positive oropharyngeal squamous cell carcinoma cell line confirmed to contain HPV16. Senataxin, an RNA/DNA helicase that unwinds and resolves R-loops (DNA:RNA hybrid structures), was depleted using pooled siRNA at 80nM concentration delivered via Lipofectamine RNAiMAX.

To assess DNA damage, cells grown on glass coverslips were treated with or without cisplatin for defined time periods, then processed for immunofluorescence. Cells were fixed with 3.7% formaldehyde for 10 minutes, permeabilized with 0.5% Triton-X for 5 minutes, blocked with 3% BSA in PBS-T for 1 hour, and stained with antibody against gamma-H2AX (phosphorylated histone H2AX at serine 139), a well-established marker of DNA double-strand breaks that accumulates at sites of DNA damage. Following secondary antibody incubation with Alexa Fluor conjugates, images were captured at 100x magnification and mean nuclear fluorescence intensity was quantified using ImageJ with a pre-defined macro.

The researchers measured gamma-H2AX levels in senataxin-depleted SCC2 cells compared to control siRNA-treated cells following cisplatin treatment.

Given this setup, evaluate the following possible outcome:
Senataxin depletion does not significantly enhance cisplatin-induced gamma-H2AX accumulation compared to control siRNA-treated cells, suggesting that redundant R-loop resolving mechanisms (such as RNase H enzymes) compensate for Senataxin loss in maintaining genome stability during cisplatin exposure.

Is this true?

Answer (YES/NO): NO